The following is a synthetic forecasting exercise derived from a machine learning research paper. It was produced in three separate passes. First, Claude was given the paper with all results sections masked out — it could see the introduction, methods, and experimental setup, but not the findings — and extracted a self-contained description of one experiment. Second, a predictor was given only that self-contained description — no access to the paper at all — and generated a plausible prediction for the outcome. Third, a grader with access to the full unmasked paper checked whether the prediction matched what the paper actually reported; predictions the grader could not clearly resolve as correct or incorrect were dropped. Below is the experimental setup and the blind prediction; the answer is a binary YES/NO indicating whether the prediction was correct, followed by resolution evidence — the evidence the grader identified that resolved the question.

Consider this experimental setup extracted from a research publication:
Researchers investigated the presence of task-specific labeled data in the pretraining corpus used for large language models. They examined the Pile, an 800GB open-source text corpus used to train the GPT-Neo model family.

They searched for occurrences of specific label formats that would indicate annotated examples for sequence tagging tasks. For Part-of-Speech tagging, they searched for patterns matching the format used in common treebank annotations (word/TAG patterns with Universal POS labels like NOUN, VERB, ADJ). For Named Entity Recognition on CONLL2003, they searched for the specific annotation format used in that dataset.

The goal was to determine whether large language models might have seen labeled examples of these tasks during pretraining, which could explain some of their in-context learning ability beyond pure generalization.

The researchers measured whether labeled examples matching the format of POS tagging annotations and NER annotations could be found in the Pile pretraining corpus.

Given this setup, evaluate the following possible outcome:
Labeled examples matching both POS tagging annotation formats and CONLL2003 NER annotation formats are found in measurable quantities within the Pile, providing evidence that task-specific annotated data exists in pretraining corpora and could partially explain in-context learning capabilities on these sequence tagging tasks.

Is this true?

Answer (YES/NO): YES